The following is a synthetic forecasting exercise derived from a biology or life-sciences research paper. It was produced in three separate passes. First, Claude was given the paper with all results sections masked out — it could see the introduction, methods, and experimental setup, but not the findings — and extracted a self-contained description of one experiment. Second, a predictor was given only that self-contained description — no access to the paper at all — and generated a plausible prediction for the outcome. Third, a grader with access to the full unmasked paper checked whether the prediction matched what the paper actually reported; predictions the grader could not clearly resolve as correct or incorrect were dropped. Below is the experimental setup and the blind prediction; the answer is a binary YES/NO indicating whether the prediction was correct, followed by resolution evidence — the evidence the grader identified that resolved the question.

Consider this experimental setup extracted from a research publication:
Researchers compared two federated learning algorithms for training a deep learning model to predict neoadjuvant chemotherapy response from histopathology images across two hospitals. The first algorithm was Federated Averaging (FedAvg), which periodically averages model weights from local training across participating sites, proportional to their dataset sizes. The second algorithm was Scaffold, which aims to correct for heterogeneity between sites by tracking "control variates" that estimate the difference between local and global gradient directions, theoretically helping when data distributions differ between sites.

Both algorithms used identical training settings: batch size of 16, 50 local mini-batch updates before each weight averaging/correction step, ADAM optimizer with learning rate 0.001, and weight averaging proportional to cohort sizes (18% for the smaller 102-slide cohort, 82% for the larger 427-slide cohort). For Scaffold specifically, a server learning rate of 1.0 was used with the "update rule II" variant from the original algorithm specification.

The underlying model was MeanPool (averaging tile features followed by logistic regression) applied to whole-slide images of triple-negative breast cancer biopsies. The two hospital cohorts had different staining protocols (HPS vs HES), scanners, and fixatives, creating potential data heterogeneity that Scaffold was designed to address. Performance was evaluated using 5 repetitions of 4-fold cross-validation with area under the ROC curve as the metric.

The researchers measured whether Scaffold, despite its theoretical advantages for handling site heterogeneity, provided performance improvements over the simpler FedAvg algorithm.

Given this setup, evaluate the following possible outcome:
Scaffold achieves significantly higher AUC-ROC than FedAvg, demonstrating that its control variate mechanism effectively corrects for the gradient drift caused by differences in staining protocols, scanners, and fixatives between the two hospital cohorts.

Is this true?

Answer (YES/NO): NO